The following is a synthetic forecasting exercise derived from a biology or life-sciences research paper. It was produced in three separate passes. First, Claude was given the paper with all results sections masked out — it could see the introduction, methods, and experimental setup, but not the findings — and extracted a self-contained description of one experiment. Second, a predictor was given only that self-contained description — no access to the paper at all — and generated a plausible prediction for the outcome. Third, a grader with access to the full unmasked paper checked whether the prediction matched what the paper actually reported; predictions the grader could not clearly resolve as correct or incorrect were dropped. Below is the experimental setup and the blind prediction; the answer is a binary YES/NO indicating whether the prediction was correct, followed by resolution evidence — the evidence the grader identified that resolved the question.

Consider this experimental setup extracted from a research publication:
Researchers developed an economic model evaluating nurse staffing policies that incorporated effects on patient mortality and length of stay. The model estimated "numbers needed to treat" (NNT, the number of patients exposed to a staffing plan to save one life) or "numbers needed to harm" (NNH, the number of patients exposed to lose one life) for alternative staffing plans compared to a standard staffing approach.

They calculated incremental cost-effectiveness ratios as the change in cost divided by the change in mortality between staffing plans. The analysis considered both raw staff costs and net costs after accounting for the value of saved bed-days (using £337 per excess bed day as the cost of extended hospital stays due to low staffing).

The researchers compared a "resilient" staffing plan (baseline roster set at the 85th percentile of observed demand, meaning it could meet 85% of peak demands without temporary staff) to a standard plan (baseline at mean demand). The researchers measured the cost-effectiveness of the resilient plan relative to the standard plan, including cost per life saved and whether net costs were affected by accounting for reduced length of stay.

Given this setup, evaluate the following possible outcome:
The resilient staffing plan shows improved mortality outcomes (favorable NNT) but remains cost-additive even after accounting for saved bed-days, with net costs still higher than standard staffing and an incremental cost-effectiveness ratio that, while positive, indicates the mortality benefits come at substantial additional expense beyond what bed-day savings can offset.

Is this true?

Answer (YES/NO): NO